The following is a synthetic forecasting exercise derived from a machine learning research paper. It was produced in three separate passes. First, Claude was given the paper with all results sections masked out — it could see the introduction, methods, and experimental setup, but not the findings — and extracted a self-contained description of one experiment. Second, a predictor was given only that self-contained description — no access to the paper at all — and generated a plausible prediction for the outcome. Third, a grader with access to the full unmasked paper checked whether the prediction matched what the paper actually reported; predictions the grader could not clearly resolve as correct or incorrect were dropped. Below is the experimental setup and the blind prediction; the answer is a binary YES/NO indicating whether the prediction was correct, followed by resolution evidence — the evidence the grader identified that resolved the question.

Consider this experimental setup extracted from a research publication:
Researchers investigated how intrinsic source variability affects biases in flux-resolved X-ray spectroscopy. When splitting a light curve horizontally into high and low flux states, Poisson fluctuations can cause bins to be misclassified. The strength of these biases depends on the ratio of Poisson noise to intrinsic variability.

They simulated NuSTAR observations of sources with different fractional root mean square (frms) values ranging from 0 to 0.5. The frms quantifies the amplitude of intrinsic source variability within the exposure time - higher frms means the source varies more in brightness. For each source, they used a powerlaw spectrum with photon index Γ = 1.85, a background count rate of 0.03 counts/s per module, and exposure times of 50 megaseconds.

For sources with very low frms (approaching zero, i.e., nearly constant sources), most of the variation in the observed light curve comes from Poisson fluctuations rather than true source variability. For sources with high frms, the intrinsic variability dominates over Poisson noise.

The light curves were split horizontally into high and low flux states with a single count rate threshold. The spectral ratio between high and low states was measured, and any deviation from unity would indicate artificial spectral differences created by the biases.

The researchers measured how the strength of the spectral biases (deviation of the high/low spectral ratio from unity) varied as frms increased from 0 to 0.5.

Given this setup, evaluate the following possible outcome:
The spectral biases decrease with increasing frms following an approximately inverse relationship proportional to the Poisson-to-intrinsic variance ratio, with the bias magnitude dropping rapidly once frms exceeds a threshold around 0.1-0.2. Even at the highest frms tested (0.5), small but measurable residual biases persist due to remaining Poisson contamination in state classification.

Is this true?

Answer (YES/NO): NO